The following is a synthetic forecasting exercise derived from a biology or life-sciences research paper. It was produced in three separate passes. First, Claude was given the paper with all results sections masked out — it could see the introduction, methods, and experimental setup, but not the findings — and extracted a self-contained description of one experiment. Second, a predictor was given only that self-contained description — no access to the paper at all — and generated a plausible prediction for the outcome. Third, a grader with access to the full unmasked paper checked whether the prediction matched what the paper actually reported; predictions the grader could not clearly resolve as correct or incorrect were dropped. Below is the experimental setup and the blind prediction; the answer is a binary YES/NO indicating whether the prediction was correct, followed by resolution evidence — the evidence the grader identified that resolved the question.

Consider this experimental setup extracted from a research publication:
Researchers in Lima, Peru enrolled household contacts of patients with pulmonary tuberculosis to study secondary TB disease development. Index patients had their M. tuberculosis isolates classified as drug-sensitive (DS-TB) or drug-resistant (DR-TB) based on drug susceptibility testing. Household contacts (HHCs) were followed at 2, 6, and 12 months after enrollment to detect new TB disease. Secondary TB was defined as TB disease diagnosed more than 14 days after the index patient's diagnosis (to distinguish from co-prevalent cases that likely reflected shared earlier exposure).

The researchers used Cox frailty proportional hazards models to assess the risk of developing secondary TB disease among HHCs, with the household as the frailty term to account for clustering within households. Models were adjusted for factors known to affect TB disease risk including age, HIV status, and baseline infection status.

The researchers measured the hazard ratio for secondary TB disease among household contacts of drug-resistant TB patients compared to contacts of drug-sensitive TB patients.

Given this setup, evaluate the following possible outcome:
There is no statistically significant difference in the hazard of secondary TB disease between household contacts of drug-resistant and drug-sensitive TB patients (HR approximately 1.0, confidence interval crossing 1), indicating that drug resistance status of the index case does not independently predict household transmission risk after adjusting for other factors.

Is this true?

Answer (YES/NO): NO